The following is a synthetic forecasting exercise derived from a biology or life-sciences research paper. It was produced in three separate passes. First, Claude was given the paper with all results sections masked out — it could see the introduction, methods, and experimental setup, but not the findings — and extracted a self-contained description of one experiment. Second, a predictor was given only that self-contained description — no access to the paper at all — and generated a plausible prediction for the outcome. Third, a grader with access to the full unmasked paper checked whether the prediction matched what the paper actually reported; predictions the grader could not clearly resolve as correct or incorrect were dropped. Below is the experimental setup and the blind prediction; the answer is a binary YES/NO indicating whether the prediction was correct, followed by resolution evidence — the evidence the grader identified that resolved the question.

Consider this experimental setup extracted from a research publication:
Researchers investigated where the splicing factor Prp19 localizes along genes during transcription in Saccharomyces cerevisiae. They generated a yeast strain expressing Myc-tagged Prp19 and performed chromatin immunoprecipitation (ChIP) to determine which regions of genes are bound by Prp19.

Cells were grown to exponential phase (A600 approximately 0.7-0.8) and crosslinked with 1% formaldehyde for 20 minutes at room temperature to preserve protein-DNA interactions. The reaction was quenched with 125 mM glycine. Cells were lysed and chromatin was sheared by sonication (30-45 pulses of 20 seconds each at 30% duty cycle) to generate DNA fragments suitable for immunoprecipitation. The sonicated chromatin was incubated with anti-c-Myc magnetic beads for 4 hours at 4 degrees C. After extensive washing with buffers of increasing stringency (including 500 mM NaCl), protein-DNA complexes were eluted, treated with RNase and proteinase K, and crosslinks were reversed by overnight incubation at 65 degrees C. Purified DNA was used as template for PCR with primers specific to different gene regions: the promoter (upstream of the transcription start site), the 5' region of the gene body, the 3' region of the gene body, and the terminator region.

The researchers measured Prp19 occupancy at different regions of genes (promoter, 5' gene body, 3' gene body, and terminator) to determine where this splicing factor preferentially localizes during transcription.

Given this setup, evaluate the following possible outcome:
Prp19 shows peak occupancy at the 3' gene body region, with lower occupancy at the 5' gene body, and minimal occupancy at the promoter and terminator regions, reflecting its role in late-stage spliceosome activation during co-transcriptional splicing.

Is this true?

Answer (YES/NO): NO